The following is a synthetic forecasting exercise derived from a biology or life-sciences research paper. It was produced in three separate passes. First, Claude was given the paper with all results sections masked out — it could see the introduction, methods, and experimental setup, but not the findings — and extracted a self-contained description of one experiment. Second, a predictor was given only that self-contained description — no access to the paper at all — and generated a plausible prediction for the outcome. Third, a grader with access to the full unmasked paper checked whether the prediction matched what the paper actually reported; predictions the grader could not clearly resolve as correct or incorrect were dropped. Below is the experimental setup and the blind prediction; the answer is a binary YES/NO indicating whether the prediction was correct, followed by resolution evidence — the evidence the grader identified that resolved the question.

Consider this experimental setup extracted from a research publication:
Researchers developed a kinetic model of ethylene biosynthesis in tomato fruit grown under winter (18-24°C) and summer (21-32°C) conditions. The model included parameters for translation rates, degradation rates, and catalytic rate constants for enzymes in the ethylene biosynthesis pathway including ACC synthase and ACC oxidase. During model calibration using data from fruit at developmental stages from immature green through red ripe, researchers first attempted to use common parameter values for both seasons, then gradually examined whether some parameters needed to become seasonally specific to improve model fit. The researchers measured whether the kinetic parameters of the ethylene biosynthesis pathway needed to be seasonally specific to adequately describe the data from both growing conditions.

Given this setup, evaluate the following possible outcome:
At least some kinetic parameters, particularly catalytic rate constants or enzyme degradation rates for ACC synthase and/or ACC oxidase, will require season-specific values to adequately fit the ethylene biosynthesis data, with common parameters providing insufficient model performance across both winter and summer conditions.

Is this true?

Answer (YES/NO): YES